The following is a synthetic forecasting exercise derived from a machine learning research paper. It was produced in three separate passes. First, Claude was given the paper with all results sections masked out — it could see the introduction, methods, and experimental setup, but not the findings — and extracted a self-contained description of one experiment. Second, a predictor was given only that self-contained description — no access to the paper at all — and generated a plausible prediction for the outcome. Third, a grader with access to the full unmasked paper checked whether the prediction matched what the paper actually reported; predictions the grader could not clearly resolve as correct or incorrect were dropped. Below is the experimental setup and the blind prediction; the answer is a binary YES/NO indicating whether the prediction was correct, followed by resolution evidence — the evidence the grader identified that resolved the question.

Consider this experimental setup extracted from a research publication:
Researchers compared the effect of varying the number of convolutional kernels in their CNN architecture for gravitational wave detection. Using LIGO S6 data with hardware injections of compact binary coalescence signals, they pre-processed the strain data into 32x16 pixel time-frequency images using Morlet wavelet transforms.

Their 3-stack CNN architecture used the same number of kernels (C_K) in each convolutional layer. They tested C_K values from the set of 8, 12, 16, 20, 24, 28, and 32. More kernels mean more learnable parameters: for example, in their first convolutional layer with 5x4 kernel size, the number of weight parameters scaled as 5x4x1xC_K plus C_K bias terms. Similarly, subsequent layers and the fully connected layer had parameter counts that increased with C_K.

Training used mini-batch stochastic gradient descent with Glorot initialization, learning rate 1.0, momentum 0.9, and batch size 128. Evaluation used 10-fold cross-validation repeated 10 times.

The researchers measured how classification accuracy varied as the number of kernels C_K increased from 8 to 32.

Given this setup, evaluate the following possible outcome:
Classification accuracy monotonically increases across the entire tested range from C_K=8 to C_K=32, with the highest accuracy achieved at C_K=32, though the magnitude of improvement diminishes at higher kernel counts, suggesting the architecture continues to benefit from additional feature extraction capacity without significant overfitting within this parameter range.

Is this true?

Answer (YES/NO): NO